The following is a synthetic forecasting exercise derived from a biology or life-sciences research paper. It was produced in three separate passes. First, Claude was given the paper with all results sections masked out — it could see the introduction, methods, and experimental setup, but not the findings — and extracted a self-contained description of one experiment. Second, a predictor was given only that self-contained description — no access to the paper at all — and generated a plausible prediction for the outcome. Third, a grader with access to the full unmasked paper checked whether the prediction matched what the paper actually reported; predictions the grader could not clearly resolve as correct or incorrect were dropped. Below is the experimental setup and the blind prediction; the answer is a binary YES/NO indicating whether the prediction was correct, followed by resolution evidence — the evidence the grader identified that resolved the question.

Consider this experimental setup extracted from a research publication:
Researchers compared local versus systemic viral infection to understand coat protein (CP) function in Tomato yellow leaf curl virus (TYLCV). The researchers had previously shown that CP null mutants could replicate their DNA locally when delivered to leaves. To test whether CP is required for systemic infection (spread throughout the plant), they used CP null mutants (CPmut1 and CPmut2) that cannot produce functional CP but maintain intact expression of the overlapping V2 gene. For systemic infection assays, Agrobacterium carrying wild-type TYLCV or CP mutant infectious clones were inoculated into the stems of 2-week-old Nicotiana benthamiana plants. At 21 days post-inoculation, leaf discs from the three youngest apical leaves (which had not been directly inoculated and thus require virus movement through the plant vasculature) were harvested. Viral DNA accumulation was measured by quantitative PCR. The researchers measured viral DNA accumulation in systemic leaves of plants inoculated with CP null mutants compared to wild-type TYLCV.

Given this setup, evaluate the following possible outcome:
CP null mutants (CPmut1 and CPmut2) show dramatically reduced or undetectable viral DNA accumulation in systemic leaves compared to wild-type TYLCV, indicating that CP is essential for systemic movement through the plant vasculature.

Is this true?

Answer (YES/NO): YES